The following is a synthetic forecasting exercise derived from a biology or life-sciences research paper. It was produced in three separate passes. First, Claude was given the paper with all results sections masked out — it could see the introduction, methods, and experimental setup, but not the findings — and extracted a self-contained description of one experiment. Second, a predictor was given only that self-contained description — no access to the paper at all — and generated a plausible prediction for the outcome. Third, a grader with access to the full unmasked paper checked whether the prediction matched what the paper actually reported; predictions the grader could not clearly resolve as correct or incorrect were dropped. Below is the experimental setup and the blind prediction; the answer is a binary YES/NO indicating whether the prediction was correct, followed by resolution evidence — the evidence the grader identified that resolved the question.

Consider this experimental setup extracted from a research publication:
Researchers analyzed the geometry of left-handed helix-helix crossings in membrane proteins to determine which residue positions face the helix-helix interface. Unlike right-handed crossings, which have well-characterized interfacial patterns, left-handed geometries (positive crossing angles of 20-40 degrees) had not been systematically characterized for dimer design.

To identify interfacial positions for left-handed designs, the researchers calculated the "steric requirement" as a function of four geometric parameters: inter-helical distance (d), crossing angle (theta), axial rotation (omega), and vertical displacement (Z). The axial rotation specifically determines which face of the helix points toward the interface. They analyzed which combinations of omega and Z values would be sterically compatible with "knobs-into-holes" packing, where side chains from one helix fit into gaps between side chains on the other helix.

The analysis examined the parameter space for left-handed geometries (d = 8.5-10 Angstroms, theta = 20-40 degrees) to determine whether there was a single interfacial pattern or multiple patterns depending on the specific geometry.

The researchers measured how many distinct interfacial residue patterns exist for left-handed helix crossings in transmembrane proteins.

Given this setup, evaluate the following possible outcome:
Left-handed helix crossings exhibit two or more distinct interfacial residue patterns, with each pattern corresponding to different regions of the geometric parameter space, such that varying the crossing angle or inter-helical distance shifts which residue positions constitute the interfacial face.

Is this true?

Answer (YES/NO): YES